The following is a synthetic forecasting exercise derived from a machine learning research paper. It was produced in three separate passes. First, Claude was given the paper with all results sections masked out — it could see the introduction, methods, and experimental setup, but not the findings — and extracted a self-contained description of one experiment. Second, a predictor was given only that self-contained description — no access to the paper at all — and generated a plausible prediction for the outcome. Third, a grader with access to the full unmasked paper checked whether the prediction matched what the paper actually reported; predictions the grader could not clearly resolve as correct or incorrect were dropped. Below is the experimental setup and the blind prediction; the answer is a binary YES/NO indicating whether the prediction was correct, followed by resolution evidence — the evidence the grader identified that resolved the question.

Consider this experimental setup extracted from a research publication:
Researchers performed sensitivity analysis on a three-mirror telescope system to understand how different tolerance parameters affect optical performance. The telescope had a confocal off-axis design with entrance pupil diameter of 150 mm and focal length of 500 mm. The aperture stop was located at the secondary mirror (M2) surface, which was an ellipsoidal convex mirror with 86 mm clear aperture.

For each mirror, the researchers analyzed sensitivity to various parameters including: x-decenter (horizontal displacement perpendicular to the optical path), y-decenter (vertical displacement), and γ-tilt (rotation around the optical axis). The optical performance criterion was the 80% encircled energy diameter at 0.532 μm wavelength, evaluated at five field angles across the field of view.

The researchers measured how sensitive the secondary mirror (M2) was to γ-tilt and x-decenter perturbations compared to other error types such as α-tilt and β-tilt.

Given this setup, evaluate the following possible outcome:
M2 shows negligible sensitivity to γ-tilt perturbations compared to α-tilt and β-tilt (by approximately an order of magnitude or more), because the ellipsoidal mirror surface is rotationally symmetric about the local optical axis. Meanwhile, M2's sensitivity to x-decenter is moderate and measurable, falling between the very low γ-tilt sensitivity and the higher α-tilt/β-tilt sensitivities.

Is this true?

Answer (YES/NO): NO